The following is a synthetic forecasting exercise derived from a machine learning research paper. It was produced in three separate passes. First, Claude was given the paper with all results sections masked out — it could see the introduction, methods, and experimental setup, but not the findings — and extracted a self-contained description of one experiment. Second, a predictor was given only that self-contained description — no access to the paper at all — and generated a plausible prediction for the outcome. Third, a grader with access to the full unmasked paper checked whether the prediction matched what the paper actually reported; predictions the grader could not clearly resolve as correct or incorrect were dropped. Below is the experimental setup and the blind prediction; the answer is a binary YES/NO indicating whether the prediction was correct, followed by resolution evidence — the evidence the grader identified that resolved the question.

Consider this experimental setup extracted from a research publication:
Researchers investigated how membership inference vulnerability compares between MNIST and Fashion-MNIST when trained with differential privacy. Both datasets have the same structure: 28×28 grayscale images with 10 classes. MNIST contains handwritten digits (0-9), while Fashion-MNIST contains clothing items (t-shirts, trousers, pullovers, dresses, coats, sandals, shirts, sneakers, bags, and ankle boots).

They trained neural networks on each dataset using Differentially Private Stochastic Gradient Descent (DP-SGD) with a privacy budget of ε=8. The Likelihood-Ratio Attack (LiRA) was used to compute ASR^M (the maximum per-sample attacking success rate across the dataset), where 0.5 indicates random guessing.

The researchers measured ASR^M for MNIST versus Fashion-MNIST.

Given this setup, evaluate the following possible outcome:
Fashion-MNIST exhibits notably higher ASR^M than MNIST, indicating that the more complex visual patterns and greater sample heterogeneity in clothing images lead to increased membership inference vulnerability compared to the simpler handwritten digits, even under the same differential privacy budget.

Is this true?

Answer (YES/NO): NO